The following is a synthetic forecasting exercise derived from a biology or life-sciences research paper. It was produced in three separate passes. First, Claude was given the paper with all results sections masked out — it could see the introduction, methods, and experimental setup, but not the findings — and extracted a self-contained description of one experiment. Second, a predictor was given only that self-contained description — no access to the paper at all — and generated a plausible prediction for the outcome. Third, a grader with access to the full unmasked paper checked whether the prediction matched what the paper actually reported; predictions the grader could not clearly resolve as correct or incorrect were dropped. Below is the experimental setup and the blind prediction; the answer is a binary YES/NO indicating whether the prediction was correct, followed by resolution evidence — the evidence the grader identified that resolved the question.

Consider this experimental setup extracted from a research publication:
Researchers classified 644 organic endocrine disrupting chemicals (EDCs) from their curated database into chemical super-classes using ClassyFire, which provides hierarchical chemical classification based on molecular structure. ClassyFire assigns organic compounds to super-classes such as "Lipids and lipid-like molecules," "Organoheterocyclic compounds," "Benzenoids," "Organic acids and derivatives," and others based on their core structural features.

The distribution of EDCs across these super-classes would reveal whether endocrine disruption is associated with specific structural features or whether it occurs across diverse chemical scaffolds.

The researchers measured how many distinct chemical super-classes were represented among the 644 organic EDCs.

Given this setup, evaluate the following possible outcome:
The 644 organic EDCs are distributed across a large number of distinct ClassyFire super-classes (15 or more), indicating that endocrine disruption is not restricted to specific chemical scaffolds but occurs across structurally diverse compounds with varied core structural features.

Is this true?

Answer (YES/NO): YES